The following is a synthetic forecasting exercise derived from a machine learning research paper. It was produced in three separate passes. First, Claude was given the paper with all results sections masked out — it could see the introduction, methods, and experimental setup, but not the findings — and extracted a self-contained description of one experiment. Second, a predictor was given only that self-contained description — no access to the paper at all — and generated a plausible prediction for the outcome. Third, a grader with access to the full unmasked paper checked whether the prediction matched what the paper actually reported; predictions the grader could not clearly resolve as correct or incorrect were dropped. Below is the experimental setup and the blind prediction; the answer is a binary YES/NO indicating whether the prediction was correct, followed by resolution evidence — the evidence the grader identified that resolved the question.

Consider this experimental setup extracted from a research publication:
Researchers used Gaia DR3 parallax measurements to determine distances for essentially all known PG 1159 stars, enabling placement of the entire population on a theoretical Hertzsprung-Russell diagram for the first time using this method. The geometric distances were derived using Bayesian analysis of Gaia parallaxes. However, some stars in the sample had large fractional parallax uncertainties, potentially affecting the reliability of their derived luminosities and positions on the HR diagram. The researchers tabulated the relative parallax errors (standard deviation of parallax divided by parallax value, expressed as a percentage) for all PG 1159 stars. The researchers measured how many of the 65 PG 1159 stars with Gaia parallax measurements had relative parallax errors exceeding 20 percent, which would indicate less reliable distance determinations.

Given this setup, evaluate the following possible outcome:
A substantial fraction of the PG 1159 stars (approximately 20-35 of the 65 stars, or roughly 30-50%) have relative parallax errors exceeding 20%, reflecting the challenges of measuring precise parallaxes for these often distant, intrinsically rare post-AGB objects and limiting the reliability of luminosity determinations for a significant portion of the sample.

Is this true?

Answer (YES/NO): NO